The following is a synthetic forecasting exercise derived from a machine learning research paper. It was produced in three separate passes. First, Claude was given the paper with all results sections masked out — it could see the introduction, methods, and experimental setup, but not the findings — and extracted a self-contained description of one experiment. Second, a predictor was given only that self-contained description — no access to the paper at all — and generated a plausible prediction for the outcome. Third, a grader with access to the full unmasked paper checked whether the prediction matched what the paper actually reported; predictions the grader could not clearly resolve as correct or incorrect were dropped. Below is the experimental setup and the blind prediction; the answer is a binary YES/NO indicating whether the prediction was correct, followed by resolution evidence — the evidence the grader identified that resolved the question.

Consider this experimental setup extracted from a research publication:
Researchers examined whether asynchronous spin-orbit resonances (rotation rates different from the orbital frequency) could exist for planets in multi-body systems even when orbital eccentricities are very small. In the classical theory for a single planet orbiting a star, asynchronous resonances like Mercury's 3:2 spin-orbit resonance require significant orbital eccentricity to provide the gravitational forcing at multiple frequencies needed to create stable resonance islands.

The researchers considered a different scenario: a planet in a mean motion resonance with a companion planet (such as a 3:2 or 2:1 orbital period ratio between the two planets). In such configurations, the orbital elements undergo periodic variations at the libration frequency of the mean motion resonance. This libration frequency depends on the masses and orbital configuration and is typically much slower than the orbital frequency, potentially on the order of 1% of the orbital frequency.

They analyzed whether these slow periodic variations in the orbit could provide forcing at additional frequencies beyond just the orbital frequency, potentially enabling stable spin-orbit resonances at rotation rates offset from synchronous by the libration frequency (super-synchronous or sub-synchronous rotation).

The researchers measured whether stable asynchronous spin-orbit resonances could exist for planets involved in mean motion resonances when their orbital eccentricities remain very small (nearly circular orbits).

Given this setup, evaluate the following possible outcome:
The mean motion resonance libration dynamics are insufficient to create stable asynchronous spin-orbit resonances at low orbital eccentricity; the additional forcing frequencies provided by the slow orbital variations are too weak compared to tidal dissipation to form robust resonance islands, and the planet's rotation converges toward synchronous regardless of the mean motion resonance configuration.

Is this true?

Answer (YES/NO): NO